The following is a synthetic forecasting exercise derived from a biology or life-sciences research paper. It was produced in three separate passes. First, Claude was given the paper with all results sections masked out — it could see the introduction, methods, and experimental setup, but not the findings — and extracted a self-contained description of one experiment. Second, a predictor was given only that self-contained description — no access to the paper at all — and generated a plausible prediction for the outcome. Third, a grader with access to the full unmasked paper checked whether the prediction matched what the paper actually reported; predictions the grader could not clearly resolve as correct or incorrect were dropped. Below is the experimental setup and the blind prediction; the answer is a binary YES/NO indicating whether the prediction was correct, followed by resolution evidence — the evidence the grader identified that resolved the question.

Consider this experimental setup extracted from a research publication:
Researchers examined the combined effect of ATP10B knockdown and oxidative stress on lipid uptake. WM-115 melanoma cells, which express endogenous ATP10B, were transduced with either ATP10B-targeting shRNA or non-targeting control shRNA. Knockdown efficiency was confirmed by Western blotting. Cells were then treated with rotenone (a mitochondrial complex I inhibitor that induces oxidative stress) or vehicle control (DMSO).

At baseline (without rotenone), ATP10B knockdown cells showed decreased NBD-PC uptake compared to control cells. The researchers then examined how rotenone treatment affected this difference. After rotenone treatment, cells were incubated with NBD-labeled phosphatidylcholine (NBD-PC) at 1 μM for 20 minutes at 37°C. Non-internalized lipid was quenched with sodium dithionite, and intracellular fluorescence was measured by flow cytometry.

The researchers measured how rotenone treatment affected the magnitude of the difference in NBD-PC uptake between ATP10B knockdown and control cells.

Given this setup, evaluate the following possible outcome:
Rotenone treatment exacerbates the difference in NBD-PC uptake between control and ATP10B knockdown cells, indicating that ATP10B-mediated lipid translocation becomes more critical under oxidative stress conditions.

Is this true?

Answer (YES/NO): YES